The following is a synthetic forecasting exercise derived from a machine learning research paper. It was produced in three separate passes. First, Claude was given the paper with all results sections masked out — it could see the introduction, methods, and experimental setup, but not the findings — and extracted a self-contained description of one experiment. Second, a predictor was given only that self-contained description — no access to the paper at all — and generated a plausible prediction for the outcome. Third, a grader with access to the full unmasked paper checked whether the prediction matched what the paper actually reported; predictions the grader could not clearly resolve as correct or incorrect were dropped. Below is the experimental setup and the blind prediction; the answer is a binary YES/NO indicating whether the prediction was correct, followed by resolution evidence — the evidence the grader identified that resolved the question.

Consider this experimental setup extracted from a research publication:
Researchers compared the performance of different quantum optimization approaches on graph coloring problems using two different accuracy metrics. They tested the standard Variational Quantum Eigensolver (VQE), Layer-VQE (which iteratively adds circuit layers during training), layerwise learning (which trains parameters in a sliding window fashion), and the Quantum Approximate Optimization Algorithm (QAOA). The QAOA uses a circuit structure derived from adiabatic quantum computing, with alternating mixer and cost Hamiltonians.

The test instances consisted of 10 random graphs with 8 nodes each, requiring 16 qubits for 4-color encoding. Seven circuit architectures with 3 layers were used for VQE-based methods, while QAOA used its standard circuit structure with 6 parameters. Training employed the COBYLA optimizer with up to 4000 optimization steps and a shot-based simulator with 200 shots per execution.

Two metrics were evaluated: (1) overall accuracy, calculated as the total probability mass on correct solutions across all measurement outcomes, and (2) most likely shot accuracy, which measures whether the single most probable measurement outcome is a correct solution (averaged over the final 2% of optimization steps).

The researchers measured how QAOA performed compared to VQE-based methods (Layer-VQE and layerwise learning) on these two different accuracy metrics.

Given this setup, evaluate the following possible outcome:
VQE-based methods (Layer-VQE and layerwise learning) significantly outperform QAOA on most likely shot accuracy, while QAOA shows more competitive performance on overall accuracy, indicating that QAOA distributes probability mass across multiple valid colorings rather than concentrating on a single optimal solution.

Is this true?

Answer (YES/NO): NO